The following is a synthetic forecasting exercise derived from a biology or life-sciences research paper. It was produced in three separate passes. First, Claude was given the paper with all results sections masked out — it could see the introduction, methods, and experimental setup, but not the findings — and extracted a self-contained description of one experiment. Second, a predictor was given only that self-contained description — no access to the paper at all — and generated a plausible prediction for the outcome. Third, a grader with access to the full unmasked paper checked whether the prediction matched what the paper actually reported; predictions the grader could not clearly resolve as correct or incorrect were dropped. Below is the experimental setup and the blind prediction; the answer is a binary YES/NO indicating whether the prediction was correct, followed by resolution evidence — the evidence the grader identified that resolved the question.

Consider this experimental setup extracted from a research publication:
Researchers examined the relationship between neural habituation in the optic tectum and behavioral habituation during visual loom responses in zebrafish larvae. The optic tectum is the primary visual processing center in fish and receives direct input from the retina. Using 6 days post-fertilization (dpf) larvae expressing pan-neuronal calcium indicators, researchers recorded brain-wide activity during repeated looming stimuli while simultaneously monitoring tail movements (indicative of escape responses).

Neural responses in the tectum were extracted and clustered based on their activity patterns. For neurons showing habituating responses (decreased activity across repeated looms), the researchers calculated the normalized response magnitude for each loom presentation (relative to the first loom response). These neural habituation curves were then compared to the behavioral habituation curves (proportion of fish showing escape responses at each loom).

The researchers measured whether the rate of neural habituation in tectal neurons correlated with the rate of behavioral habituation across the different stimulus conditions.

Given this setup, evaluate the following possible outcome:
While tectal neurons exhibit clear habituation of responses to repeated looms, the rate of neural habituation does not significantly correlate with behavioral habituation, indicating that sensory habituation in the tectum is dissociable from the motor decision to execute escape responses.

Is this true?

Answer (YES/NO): NO